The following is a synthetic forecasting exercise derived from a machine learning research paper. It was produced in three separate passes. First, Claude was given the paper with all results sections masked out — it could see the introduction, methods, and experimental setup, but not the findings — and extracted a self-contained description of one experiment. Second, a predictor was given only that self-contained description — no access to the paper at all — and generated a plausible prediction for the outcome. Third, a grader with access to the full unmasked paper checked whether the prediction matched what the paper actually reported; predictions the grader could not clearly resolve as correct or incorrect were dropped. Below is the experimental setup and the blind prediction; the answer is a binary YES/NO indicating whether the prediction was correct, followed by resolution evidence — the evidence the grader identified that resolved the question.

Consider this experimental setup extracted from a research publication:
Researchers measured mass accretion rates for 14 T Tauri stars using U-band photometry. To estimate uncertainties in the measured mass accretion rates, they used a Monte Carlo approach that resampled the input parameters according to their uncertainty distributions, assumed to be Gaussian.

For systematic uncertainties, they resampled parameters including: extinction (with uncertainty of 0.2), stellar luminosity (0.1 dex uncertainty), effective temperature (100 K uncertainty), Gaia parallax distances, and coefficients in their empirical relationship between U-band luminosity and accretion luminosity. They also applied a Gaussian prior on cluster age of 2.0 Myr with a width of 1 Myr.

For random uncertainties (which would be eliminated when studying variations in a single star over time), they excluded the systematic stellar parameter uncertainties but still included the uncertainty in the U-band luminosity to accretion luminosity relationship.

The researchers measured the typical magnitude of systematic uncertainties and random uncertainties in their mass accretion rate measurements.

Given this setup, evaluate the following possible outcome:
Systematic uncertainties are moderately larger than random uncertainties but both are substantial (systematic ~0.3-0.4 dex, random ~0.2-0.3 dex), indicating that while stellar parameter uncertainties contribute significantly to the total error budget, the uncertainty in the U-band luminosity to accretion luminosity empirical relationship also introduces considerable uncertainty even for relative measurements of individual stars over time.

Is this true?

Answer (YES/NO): NO